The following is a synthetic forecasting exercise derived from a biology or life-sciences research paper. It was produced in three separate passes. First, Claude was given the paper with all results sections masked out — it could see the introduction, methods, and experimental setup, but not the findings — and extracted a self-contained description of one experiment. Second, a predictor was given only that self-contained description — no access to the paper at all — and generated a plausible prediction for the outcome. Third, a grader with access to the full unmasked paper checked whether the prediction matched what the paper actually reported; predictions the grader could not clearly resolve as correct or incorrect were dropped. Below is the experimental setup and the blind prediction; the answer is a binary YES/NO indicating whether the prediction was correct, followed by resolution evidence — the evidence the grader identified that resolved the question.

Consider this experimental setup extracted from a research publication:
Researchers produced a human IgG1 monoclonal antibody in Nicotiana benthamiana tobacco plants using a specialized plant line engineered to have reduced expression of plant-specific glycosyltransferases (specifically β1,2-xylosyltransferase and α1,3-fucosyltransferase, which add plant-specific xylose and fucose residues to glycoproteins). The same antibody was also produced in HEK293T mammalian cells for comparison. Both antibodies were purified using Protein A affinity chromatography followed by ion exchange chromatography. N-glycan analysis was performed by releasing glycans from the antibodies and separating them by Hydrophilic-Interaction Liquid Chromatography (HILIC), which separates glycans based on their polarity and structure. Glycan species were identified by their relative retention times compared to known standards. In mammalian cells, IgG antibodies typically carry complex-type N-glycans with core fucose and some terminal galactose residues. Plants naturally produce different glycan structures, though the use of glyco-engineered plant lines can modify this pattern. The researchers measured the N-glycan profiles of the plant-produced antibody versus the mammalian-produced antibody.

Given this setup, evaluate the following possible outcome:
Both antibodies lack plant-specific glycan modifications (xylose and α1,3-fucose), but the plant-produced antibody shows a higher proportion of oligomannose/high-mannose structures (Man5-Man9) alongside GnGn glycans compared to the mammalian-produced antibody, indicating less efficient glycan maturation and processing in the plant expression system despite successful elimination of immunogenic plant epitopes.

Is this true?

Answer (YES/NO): NO